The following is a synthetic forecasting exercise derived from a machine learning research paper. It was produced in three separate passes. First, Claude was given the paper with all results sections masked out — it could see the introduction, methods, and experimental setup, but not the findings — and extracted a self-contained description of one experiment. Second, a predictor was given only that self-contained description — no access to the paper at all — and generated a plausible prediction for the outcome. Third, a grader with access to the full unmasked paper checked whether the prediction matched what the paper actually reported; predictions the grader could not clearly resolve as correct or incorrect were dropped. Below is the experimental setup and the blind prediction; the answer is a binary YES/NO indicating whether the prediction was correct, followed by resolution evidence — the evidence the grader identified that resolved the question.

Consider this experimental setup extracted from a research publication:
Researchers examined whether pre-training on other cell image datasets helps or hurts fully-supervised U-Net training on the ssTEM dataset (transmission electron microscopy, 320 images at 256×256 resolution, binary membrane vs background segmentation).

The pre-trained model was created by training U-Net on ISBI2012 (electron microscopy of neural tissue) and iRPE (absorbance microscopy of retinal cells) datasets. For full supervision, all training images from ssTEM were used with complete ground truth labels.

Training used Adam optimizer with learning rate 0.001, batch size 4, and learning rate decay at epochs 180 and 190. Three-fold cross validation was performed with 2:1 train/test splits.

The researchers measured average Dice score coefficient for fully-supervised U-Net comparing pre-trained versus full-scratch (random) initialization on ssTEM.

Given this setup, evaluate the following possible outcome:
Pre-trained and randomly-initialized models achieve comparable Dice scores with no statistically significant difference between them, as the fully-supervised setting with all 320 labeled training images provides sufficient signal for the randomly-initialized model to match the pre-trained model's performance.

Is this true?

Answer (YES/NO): YES